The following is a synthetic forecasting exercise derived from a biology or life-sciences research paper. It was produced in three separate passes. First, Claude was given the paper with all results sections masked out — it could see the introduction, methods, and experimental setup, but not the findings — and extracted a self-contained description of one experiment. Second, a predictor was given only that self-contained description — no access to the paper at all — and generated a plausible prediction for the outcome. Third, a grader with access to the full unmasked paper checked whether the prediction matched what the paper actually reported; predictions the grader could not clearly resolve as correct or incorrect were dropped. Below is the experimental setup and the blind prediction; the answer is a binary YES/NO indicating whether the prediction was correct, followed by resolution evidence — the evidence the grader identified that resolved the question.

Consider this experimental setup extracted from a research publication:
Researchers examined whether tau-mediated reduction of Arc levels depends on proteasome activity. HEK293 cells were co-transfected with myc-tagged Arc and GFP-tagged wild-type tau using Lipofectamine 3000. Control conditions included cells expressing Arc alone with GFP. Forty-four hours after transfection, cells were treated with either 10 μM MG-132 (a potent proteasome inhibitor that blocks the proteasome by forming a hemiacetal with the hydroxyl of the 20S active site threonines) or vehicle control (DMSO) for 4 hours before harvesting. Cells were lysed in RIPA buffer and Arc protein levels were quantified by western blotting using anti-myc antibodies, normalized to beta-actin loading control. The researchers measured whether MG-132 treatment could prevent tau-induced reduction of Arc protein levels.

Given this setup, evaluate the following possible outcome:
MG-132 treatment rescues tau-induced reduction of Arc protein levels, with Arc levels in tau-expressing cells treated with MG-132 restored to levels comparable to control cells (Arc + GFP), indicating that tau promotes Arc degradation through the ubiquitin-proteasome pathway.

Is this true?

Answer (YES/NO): NO